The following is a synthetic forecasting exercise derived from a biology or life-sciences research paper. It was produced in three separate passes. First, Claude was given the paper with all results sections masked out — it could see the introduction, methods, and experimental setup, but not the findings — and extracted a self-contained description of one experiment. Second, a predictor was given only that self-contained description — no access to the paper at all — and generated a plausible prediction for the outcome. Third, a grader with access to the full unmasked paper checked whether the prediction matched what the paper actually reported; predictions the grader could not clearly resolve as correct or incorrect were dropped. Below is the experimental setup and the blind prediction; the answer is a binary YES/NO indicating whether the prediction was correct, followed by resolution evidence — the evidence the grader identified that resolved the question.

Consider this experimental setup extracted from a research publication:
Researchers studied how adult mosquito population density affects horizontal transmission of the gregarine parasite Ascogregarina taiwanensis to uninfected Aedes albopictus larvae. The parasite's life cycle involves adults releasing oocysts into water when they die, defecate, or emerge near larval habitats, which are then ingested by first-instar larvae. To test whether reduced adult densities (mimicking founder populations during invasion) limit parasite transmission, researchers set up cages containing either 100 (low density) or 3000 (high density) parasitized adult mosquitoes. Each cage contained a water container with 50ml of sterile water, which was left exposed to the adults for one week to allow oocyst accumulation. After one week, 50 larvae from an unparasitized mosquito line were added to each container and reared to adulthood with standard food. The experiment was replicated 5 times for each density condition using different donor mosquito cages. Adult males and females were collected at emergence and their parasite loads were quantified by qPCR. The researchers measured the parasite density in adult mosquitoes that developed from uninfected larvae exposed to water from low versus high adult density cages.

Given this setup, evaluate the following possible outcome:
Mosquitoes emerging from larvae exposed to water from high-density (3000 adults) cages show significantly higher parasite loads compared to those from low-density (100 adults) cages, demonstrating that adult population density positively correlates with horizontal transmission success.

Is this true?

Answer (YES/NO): YES